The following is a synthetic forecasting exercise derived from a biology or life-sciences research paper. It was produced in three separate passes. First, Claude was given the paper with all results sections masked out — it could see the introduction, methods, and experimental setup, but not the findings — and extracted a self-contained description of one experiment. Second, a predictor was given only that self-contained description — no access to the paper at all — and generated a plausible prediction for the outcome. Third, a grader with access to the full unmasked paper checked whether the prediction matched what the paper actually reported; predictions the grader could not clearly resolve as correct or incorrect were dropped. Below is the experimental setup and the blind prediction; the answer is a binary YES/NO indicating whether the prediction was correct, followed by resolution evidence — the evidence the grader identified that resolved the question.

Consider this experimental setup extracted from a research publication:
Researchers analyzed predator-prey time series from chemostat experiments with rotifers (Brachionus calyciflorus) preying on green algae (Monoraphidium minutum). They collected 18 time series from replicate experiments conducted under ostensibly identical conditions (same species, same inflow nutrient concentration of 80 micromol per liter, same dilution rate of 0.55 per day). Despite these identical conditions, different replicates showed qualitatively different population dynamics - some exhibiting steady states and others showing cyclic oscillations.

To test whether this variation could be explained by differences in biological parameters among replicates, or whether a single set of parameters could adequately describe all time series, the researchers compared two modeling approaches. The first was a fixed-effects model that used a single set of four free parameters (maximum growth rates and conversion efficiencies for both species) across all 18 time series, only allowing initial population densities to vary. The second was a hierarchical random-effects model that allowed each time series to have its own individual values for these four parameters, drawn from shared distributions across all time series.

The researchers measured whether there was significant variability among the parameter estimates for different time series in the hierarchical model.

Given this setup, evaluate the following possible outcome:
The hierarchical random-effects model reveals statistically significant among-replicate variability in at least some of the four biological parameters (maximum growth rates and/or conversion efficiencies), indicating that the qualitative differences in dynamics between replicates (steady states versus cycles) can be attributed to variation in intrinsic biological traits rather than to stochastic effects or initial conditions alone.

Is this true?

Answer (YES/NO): YES